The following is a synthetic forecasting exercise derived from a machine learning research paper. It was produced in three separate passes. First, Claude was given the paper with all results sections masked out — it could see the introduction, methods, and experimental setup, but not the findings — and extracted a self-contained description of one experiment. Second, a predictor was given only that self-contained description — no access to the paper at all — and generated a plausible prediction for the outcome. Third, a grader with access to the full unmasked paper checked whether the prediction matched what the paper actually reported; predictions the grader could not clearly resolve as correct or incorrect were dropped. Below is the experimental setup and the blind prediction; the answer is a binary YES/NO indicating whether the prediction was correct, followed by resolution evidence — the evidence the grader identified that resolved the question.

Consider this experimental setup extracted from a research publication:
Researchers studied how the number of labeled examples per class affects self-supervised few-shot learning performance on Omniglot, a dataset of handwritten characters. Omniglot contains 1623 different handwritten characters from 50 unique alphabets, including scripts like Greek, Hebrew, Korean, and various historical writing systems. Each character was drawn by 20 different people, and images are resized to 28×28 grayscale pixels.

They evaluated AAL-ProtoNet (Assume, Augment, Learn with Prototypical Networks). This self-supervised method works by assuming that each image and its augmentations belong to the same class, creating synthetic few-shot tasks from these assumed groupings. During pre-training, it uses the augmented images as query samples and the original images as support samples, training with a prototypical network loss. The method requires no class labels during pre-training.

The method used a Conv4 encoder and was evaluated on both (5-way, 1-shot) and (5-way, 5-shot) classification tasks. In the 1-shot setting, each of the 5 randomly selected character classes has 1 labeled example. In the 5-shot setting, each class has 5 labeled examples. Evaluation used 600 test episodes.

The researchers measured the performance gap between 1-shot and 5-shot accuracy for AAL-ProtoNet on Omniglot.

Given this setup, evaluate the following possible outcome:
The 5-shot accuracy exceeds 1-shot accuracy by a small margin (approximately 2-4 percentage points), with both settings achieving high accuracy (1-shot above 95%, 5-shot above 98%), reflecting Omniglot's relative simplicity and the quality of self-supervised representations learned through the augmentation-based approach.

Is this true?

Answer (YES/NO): NO